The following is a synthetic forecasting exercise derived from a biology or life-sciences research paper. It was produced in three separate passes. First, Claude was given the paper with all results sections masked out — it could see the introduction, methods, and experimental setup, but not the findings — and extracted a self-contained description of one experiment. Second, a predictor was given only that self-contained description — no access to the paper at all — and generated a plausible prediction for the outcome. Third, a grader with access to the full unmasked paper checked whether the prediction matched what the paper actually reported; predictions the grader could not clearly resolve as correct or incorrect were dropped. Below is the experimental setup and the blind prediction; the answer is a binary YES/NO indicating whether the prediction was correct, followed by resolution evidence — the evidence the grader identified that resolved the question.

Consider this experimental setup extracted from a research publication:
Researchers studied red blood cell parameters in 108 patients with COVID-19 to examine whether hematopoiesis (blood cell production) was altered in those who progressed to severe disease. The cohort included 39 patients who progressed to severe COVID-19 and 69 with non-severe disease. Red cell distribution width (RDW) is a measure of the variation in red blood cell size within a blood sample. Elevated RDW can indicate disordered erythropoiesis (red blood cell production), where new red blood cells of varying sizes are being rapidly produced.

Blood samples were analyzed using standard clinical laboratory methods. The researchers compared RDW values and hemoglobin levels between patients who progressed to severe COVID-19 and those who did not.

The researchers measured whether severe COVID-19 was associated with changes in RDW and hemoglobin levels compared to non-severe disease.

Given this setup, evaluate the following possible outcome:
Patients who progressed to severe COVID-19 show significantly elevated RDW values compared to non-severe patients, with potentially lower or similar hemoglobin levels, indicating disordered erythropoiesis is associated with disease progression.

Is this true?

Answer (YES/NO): YES